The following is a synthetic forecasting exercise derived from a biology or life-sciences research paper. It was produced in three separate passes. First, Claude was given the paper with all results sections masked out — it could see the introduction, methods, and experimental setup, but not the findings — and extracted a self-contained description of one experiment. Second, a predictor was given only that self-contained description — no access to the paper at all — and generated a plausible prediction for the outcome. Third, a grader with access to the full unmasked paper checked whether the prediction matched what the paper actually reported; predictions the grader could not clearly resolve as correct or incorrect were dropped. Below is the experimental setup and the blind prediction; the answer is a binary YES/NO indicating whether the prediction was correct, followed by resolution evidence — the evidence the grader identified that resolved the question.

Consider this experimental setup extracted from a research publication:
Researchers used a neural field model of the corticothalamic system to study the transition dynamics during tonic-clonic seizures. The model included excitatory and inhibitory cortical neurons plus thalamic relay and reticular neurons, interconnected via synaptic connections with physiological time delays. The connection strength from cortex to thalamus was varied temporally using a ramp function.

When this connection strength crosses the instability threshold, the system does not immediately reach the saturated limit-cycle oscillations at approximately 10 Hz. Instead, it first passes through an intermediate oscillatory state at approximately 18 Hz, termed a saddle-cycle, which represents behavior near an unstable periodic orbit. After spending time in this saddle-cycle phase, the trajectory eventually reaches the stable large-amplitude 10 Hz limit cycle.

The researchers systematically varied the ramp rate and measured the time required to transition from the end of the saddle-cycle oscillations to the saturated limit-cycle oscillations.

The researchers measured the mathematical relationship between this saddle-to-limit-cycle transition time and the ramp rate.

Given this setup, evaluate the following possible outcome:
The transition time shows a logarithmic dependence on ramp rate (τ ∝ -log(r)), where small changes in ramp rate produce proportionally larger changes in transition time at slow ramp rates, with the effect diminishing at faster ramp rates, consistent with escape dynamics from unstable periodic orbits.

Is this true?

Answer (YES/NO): NO